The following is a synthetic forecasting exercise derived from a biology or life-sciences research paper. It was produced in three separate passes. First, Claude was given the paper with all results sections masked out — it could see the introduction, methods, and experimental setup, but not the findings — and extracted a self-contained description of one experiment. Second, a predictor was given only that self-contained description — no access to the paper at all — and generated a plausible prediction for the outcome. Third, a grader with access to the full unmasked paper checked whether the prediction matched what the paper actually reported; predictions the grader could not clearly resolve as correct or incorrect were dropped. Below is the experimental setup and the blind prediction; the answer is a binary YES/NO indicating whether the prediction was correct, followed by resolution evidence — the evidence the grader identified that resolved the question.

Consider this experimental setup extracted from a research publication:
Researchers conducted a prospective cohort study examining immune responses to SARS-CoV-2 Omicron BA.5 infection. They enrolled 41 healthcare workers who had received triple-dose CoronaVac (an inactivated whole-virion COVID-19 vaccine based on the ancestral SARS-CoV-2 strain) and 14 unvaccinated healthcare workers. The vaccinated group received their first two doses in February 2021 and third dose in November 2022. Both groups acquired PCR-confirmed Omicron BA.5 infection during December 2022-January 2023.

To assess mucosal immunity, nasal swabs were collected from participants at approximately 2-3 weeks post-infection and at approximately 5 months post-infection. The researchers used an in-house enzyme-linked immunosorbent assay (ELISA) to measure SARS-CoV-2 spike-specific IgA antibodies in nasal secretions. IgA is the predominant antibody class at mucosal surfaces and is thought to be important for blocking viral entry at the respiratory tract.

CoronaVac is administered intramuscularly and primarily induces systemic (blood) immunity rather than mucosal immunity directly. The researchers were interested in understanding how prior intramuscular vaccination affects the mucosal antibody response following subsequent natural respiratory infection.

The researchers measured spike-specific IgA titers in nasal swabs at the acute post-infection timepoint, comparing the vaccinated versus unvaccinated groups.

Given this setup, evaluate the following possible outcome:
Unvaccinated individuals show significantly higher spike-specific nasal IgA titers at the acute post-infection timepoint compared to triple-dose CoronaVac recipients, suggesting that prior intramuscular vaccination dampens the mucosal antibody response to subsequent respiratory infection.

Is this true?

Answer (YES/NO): NO